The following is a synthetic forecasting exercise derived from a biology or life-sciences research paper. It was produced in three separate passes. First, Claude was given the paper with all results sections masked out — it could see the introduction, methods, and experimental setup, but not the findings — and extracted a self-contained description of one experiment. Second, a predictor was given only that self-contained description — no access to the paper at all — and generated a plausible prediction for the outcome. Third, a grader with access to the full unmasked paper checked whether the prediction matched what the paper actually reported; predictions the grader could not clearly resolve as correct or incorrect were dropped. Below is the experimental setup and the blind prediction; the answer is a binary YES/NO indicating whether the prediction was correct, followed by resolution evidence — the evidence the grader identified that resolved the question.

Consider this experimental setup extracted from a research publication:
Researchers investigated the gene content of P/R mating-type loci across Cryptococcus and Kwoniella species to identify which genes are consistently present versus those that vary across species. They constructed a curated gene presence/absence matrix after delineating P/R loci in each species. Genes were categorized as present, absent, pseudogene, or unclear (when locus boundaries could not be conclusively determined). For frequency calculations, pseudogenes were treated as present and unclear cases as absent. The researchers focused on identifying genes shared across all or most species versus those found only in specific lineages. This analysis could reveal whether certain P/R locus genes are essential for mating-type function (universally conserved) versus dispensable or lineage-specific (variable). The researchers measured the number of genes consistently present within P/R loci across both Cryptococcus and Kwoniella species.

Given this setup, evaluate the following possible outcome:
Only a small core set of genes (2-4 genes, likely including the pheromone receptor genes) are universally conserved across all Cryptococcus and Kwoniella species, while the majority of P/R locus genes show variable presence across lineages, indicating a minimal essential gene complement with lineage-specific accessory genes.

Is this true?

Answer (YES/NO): YES